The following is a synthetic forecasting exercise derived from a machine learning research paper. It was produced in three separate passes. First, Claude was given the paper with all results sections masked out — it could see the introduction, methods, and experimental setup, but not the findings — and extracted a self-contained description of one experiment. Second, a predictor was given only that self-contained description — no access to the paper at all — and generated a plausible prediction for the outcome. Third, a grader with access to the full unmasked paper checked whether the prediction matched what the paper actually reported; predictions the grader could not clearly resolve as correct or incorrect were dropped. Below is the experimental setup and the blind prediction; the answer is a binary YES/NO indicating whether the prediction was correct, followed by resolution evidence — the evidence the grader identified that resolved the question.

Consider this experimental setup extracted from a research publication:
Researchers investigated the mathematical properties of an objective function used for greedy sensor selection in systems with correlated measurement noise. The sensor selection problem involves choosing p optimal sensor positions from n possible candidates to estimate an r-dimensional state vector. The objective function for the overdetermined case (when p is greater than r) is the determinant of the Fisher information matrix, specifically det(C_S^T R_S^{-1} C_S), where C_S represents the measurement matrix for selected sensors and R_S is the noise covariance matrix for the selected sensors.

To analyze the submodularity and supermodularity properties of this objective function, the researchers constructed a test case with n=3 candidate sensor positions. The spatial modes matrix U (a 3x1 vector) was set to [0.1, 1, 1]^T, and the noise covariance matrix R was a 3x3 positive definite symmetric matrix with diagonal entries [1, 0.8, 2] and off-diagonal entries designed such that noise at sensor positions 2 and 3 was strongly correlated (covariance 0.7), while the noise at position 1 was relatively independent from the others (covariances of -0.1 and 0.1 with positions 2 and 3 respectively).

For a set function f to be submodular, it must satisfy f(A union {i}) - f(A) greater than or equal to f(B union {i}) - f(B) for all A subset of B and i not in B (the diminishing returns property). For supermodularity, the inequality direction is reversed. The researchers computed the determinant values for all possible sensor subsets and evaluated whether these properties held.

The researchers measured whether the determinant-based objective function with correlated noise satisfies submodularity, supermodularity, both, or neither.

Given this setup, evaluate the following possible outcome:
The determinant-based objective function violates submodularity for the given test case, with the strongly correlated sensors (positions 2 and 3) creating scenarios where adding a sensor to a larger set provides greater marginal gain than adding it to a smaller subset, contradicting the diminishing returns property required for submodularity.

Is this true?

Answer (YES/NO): YES